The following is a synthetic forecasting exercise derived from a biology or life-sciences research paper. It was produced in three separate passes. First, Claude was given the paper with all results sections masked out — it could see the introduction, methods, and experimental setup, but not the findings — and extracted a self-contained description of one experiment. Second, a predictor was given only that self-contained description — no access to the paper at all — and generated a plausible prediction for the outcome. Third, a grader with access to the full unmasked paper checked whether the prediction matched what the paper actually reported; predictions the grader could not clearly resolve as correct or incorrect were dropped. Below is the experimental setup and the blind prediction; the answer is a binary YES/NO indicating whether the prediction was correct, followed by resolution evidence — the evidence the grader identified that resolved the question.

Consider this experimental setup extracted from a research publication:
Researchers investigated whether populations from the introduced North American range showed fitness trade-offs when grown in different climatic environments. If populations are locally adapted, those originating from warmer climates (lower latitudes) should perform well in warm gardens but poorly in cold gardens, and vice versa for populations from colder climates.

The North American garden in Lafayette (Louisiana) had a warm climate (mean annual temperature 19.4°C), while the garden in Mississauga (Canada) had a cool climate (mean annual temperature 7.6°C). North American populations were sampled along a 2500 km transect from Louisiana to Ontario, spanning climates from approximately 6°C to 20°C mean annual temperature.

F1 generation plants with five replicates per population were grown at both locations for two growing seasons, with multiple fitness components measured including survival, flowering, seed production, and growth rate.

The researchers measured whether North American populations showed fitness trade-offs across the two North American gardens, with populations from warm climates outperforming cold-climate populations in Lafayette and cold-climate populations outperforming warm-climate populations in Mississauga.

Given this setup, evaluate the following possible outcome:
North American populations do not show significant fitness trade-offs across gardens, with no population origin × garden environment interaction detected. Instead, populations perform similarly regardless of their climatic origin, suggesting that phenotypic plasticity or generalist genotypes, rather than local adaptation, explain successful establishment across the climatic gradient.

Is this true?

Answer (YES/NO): NO